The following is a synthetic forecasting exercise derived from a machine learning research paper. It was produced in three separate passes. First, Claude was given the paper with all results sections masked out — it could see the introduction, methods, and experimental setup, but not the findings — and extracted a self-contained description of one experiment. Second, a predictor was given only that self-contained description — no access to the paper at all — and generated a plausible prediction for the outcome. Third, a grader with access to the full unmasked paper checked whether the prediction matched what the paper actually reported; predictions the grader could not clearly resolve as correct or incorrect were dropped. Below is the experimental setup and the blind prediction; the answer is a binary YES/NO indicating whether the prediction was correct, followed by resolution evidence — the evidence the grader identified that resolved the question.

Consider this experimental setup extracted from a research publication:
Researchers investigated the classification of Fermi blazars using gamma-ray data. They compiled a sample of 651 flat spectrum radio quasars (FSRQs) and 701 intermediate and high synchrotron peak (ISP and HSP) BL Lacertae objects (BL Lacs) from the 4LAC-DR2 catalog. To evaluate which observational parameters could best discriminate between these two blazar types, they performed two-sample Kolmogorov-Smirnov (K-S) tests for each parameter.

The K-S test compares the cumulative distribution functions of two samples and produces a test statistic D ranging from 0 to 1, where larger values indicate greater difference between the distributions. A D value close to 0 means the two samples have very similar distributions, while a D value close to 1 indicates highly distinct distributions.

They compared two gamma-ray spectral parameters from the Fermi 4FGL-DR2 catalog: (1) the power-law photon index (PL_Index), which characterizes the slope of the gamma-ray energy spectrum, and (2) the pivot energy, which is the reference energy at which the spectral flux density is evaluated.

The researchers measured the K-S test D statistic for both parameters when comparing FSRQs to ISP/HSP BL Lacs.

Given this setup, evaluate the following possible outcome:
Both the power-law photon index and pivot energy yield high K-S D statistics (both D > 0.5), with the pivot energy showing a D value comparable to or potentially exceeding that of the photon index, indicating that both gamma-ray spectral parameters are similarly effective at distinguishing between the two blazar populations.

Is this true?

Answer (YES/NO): YES